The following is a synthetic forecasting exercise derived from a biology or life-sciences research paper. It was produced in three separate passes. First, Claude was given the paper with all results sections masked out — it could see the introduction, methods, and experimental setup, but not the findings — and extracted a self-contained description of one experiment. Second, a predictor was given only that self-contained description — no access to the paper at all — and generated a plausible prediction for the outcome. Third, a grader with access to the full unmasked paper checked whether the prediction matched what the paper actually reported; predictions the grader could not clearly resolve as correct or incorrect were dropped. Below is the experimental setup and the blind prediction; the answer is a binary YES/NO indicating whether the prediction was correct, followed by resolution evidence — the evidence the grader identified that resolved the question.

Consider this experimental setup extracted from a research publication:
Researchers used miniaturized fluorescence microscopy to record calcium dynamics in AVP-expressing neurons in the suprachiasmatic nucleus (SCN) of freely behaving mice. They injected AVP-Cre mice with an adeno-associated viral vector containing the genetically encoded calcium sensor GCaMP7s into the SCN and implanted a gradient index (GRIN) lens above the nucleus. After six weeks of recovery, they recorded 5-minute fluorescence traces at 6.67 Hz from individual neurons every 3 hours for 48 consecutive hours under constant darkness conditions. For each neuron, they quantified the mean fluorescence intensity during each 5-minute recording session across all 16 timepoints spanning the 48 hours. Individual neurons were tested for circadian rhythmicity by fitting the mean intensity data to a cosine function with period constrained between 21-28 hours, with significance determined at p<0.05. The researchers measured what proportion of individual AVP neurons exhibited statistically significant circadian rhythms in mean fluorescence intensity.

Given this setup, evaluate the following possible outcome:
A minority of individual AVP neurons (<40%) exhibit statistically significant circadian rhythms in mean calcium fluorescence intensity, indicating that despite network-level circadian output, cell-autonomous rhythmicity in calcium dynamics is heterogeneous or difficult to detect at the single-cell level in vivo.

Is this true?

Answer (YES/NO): YES